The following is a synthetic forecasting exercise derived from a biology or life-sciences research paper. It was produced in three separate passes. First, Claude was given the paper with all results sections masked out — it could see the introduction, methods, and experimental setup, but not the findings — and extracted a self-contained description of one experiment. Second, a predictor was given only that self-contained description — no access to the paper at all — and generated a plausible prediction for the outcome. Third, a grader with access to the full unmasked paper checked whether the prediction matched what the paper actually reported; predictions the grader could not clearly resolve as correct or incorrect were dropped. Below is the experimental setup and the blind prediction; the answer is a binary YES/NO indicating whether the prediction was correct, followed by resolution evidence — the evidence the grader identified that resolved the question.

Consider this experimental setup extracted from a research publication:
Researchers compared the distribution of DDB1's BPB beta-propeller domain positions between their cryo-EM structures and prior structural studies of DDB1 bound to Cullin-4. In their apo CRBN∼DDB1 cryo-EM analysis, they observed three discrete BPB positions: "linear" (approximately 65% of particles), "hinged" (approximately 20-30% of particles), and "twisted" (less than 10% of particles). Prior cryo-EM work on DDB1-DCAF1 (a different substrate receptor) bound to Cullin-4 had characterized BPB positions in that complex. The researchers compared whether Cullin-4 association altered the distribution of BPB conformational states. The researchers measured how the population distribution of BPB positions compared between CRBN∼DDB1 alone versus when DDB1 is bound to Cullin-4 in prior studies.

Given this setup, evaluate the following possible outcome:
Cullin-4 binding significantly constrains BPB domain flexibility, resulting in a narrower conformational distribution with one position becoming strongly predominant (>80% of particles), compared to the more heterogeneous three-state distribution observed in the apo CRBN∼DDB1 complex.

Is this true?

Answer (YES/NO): NO